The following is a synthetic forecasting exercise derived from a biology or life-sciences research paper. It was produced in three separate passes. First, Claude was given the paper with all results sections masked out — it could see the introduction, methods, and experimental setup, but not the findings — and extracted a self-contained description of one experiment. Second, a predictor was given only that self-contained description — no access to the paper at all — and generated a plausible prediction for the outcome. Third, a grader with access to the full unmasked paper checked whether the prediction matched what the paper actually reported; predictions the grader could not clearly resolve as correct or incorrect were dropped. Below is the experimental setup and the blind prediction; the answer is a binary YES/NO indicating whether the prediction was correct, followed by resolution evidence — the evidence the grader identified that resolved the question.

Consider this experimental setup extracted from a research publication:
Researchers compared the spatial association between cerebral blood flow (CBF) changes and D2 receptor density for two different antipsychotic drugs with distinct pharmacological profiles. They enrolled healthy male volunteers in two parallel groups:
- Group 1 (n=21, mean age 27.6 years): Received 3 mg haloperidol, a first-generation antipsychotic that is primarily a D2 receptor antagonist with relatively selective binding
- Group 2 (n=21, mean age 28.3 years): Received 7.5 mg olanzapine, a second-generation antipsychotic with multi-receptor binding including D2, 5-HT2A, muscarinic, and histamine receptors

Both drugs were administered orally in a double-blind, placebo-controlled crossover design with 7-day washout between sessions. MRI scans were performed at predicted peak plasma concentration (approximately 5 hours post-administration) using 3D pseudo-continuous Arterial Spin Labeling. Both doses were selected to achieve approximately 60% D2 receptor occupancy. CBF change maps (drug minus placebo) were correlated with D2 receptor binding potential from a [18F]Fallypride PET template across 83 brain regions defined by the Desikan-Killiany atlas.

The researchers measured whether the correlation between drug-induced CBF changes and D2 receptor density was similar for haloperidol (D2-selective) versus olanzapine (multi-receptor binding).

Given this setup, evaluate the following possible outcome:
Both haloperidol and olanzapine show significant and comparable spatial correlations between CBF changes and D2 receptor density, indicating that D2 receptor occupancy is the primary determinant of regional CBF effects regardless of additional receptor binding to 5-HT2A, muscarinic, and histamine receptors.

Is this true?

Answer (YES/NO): NO